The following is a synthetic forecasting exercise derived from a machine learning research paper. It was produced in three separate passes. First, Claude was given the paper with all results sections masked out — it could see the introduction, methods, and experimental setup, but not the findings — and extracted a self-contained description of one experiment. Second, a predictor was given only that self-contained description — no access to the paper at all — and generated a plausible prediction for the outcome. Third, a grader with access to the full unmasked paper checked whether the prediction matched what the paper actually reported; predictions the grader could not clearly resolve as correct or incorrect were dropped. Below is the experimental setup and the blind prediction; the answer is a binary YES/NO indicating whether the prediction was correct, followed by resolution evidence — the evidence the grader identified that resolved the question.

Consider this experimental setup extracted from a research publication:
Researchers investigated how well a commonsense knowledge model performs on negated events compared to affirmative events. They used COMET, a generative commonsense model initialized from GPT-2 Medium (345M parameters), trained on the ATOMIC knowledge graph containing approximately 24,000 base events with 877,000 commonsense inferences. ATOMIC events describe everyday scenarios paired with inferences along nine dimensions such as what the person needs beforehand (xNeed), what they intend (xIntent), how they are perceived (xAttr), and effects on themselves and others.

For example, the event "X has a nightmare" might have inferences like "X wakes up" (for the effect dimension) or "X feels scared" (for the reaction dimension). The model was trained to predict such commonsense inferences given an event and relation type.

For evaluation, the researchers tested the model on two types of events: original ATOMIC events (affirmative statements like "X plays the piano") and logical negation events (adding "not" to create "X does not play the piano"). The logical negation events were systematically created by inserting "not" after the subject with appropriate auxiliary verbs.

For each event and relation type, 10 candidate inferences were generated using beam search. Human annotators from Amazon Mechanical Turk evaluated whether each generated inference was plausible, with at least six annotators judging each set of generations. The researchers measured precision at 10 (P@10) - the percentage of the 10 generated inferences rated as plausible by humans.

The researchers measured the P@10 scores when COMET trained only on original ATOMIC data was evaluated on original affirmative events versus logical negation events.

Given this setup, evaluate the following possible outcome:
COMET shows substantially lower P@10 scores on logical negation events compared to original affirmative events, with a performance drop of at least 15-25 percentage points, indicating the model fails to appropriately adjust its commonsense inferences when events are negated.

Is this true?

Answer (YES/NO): YES